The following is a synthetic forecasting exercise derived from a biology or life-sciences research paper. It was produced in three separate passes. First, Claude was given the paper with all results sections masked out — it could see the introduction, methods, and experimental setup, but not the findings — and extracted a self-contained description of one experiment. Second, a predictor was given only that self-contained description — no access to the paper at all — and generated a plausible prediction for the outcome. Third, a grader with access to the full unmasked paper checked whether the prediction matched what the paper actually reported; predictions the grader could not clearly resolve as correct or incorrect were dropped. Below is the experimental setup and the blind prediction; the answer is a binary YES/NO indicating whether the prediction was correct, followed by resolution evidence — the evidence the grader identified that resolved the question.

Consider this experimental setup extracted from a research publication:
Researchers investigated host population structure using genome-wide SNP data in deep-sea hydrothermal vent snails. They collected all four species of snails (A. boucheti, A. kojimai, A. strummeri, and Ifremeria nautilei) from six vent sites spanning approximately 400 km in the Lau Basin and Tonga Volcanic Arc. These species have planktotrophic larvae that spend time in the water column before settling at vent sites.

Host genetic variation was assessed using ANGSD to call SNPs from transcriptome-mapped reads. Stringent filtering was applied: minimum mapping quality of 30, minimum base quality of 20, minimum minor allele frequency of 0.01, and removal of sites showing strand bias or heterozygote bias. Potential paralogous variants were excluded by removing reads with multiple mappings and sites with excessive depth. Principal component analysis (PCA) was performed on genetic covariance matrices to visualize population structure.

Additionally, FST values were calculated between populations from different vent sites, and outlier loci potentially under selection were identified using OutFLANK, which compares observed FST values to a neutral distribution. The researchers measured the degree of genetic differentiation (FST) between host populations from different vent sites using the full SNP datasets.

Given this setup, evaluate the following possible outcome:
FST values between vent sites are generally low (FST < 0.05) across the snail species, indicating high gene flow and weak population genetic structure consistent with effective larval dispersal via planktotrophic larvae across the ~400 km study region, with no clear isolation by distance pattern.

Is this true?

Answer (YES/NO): YES